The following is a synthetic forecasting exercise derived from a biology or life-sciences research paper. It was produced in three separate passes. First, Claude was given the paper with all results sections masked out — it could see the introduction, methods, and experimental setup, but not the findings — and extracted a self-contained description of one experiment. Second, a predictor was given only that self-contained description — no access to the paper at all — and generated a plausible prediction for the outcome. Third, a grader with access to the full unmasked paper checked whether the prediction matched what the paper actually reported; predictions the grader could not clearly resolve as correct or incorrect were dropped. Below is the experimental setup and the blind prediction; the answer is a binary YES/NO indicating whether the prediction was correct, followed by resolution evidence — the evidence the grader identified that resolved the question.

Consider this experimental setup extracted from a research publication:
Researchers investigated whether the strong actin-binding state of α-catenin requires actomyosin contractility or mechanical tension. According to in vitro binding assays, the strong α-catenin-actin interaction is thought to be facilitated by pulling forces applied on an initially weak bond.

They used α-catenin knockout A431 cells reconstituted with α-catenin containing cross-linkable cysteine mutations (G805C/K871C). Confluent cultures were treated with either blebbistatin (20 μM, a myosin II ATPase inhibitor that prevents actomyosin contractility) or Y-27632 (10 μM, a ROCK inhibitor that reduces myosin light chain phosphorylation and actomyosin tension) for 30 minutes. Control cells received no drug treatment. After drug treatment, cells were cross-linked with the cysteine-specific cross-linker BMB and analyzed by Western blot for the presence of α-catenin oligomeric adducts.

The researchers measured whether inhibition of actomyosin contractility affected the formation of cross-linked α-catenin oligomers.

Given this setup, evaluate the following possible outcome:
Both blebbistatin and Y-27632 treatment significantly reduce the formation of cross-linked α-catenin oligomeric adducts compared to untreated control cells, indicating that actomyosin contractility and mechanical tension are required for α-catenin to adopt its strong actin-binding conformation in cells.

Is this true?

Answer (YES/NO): NO